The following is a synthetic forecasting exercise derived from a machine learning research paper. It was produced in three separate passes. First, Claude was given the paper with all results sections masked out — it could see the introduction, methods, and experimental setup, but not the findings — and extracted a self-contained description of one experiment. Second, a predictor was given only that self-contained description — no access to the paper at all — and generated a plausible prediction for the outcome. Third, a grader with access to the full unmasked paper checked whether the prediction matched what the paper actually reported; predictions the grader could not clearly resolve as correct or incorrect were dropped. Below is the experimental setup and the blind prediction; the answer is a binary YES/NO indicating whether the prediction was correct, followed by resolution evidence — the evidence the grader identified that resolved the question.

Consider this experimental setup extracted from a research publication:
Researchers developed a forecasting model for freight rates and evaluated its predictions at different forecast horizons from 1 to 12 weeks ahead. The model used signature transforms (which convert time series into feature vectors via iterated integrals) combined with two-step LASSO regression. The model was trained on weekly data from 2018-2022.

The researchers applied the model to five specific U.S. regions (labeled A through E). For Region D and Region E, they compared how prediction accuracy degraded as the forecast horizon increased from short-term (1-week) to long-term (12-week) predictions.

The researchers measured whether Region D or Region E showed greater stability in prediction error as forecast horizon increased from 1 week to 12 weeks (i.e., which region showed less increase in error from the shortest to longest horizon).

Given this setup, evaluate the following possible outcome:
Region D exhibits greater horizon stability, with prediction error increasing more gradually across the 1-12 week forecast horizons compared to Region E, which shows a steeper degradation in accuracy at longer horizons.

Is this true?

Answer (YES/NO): YES